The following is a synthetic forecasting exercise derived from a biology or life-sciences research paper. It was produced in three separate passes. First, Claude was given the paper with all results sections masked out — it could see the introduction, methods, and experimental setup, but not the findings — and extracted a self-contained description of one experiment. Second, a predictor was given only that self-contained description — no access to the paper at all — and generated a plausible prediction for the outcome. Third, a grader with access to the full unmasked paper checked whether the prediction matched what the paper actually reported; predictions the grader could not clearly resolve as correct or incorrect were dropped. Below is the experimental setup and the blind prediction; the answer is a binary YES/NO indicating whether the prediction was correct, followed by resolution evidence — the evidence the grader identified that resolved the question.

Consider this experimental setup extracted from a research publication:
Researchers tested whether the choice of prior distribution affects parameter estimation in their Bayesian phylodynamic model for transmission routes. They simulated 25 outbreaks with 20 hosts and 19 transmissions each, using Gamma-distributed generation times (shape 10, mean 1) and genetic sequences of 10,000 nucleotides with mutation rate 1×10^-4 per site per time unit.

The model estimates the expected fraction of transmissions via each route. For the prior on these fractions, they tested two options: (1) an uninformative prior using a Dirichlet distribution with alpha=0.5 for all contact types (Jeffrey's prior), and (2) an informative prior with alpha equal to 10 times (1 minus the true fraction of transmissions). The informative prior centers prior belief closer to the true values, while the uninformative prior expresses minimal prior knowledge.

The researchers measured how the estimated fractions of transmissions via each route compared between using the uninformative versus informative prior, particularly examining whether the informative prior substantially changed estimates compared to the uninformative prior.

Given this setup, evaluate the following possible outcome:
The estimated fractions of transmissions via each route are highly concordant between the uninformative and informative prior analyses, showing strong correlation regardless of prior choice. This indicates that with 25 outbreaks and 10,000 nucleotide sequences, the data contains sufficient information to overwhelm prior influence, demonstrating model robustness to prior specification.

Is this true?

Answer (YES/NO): NO